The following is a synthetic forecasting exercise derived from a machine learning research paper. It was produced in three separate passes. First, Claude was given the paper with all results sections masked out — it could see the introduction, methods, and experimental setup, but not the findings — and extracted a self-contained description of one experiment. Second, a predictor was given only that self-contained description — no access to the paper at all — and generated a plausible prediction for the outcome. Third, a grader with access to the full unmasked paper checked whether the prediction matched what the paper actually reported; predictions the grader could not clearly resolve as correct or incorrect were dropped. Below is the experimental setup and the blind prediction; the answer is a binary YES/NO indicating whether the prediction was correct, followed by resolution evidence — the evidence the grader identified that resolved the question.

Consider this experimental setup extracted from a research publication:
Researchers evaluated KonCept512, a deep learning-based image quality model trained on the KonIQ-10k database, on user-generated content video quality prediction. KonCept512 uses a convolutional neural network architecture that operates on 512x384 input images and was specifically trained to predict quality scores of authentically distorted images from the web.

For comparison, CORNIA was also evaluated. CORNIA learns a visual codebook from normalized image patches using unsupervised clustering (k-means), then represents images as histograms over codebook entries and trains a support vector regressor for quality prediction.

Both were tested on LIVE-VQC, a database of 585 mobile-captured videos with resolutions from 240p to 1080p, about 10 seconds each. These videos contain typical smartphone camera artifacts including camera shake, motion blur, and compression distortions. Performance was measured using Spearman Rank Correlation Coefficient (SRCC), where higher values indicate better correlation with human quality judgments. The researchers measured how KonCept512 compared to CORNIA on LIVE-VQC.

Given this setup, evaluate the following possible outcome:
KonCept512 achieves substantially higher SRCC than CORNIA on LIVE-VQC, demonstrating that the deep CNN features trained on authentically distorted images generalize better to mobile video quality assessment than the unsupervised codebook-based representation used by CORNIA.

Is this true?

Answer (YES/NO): NO